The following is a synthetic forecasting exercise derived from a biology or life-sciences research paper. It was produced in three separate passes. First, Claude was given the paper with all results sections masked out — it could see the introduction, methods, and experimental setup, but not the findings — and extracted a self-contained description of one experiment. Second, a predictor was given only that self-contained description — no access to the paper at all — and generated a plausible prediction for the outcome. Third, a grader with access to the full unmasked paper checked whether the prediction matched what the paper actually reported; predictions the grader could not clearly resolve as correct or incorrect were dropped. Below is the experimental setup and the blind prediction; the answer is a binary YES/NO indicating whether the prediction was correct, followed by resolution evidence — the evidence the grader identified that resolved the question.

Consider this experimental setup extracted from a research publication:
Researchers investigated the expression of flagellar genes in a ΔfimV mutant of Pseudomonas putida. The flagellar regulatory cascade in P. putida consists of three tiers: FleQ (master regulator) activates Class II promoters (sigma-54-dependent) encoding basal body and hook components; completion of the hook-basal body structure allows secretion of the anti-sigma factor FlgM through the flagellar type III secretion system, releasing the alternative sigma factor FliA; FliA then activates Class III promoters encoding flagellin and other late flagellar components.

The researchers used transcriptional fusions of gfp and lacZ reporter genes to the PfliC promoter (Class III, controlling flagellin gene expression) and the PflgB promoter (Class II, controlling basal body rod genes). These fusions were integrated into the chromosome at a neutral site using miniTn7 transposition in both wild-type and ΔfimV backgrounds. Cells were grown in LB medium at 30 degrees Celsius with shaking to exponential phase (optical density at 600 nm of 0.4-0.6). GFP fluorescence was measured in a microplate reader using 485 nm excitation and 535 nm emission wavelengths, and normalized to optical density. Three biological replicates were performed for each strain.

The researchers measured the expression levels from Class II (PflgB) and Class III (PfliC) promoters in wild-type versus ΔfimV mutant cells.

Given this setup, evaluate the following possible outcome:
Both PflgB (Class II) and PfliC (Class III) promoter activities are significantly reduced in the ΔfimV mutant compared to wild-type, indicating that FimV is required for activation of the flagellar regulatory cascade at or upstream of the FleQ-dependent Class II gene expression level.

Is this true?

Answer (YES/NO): NO